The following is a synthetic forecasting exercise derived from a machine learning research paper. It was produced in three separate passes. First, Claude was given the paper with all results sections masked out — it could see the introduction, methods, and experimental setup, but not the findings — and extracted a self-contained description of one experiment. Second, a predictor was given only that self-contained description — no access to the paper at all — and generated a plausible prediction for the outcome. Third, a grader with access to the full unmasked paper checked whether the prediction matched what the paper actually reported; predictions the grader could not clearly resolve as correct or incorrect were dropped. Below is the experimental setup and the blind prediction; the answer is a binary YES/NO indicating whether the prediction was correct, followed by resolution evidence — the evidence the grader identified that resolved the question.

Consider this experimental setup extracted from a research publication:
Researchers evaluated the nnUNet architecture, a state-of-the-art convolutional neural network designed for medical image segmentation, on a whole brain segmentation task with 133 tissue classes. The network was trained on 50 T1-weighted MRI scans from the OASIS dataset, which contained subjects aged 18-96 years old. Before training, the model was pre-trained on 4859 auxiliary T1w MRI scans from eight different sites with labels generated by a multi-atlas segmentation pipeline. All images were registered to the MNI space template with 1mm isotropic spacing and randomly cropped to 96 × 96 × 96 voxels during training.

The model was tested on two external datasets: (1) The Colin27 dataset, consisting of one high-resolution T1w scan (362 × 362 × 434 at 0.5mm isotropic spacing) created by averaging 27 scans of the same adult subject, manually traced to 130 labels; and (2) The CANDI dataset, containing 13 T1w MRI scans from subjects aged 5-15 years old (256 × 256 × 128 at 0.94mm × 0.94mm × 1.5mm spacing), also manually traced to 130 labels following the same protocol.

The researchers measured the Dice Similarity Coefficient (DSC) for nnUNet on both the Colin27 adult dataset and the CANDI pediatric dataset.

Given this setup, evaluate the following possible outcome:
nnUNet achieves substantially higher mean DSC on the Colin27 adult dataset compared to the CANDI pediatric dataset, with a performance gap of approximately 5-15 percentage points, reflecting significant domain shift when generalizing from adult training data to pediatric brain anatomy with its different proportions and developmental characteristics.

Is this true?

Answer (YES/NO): NO